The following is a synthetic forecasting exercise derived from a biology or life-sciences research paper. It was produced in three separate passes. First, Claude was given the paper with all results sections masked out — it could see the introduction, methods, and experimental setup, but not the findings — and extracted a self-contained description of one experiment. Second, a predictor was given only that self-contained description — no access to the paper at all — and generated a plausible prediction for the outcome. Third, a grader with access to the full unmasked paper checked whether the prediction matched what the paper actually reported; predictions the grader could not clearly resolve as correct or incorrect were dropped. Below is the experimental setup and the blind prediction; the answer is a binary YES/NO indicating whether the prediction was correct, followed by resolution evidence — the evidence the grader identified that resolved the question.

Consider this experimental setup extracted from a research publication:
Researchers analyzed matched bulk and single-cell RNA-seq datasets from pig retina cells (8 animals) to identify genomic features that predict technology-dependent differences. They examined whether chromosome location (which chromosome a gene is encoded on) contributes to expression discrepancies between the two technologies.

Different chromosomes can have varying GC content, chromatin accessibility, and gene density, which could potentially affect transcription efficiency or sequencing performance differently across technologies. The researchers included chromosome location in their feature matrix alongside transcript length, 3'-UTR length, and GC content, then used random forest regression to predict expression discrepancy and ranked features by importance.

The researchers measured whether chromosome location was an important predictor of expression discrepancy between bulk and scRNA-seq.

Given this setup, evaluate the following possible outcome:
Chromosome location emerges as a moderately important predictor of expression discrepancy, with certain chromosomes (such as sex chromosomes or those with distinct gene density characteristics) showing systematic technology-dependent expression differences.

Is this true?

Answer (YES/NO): NO